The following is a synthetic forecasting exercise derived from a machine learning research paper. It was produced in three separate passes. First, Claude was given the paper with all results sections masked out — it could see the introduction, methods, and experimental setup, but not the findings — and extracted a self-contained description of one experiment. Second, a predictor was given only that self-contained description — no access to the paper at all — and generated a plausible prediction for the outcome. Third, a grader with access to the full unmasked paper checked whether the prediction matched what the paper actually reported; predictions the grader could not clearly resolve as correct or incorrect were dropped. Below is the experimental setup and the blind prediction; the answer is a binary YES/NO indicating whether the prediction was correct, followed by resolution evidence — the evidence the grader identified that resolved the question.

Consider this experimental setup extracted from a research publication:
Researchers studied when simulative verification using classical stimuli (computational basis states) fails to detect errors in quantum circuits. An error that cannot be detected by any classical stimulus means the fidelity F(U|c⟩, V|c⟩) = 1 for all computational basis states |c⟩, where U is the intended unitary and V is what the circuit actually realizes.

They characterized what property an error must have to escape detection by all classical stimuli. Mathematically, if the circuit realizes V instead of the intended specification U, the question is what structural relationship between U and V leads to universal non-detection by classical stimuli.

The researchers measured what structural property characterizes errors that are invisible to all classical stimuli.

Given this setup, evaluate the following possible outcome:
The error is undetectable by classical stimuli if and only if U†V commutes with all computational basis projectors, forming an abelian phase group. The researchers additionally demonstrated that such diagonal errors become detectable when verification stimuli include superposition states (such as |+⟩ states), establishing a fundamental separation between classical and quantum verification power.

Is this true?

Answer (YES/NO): NO